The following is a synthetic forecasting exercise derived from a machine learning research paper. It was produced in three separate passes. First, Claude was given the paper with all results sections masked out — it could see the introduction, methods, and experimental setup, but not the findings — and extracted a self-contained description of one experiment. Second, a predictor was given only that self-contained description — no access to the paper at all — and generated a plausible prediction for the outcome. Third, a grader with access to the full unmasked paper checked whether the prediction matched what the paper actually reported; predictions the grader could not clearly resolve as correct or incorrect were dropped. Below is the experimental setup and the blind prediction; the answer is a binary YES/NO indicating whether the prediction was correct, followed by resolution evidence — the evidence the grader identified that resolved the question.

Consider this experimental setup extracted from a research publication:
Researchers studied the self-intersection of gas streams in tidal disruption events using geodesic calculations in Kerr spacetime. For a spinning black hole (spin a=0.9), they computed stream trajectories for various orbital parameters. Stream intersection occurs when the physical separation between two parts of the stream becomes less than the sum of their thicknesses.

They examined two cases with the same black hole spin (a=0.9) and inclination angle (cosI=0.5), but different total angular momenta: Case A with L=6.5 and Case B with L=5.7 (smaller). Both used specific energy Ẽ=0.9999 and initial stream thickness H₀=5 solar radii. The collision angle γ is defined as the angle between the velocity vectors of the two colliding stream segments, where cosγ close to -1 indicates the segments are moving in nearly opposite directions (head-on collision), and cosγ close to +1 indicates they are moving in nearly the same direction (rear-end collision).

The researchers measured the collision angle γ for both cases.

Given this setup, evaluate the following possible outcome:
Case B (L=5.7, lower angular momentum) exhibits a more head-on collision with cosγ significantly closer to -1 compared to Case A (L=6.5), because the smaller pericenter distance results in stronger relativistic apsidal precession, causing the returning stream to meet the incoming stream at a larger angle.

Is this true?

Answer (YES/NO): NO